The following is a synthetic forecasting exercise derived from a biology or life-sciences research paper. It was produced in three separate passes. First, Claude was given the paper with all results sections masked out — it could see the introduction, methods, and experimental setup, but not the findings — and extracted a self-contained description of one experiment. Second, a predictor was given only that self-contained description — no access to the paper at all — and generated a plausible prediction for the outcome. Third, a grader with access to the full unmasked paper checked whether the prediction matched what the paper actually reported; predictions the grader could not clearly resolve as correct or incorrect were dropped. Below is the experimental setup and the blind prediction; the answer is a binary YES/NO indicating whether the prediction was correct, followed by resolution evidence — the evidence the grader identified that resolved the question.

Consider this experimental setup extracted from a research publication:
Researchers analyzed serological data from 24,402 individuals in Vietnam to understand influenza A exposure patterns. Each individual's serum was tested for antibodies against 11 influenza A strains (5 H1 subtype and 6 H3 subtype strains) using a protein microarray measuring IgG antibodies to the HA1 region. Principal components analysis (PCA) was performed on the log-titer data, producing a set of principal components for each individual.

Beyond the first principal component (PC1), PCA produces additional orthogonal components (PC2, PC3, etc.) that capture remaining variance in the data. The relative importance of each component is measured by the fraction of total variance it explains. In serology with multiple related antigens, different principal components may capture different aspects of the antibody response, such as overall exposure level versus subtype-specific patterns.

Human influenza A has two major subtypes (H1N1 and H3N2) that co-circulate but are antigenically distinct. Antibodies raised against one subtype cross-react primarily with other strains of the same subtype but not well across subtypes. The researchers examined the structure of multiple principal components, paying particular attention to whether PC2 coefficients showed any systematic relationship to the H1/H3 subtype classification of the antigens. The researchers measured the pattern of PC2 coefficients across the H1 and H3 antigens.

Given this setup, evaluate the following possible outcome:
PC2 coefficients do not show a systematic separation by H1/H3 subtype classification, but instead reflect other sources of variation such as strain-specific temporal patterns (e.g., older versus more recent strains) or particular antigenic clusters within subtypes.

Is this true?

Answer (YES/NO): NO